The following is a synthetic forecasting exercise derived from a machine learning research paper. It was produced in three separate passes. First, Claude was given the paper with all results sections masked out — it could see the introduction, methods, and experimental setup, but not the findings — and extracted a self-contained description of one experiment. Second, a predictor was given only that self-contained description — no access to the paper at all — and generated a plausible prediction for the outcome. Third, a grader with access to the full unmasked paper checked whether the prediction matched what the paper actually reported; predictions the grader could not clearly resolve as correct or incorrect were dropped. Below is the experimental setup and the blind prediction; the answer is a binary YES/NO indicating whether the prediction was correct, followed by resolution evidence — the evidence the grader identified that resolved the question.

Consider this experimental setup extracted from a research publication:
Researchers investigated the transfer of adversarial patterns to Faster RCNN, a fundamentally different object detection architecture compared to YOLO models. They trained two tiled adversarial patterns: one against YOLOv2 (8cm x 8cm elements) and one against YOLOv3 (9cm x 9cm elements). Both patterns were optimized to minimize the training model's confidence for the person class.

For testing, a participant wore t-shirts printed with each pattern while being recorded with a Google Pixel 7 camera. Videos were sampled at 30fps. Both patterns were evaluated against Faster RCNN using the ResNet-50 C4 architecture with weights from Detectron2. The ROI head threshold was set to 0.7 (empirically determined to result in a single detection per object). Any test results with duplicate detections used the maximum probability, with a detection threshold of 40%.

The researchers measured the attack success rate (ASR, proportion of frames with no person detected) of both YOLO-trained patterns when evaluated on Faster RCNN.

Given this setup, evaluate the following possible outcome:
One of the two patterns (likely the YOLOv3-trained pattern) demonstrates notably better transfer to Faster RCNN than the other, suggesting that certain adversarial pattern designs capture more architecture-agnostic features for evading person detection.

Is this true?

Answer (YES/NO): NO